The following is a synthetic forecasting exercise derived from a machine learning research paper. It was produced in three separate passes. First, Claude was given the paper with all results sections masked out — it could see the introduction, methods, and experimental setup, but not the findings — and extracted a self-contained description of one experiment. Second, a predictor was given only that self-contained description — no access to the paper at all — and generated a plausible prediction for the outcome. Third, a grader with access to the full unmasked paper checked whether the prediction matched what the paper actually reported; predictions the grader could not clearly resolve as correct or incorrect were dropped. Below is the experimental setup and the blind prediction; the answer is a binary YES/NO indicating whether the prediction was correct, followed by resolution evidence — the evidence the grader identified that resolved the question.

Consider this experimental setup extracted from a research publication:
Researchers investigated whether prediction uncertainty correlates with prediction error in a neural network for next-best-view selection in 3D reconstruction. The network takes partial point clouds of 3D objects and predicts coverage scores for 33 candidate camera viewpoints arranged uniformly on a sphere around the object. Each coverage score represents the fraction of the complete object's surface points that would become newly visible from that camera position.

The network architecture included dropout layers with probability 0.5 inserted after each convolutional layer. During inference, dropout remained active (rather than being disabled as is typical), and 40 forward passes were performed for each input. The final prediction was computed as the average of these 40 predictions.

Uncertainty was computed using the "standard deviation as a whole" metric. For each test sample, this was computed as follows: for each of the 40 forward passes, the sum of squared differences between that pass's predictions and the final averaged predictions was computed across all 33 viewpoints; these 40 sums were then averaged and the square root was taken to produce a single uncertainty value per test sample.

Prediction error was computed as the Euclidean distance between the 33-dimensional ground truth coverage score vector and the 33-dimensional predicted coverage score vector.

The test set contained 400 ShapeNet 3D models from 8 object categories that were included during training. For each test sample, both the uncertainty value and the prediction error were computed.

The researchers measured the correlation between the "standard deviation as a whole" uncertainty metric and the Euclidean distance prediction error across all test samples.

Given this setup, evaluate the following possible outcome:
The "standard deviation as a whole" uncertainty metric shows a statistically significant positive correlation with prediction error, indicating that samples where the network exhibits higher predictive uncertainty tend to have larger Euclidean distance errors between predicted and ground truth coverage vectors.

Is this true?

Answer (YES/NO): YES